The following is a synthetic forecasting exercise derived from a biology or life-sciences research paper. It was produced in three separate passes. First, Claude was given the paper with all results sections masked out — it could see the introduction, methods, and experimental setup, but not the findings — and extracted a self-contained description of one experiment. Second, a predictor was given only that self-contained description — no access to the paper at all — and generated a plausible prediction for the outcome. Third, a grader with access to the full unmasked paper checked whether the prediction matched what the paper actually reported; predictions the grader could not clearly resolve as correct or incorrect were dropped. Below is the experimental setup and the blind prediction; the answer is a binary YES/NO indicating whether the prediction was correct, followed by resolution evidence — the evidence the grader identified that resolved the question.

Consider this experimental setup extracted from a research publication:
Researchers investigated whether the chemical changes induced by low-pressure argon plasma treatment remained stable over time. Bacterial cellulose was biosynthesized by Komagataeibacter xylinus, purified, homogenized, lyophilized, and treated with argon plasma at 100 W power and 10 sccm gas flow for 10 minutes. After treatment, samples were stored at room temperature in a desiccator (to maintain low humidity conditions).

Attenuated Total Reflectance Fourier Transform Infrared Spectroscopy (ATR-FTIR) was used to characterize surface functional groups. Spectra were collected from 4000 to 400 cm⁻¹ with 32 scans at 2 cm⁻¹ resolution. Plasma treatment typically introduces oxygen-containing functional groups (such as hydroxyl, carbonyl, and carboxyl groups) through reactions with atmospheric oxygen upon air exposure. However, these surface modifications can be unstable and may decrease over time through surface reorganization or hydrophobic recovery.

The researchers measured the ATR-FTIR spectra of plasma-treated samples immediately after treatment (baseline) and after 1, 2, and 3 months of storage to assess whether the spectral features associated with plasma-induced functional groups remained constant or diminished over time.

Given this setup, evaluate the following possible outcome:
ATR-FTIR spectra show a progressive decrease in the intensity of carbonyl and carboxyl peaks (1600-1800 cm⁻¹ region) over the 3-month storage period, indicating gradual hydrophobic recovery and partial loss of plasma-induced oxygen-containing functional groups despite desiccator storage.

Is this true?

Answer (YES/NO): NO